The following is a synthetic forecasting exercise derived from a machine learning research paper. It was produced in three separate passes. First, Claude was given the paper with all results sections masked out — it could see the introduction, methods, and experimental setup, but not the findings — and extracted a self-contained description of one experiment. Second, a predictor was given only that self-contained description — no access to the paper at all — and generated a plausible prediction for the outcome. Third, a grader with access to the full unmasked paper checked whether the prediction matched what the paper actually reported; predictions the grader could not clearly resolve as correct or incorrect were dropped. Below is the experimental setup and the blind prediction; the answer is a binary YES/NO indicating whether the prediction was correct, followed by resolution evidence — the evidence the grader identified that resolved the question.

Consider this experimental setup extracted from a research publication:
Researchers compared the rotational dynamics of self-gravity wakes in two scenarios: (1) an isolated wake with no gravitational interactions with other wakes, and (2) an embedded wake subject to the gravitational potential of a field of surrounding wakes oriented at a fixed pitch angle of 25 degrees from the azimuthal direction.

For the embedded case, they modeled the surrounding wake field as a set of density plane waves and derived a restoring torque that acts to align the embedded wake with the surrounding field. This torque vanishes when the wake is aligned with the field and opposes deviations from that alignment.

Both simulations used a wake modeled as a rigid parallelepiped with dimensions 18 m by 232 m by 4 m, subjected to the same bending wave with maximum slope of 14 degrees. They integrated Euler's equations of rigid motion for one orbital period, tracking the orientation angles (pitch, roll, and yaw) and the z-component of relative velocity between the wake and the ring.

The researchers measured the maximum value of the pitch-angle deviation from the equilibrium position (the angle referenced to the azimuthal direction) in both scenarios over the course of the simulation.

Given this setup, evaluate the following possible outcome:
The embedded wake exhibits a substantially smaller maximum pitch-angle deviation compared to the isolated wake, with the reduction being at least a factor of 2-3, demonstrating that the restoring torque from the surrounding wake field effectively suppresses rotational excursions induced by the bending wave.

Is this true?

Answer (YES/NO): YES